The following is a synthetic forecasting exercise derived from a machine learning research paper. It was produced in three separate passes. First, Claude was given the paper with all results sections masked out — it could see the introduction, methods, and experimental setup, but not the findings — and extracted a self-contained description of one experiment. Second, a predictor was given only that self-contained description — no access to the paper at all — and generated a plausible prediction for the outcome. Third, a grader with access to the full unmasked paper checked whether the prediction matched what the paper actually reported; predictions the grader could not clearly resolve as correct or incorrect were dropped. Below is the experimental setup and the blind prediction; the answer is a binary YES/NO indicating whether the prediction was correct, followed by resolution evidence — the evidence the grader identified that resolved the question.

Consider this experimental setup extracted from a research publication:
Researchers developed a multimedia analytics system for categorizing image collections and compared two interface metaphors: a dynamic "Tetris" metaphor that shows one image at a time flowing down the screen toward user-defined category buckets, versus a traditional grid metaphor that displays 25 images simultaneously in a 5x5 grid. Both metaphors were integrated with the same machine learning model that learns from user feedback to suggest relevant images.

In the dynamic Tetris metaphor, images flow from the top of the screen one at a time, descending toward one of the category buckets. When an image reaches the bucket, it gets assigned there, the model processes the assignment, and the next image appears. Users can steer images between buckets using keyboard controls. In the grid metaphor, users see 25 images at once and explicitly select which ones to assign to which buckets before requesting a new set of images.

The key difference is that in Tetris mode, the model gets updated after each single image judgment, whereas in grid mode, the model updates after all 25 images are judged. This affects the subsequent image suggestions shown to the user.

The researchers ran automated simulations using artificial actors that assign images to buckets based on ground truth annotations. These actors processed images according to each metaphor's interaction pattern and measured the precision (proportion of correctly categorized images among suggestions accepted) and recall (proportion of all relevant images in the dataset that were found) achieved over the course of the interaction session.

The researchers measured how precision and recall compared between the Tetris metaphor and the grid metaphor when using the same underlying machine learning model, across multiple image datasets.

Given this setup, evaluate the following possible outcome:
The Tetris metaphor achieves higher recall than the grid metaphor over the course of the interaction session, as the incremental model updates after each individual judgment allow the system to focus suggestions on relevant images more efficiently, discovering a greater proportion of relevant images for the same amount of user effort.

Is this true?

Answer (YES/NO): NO